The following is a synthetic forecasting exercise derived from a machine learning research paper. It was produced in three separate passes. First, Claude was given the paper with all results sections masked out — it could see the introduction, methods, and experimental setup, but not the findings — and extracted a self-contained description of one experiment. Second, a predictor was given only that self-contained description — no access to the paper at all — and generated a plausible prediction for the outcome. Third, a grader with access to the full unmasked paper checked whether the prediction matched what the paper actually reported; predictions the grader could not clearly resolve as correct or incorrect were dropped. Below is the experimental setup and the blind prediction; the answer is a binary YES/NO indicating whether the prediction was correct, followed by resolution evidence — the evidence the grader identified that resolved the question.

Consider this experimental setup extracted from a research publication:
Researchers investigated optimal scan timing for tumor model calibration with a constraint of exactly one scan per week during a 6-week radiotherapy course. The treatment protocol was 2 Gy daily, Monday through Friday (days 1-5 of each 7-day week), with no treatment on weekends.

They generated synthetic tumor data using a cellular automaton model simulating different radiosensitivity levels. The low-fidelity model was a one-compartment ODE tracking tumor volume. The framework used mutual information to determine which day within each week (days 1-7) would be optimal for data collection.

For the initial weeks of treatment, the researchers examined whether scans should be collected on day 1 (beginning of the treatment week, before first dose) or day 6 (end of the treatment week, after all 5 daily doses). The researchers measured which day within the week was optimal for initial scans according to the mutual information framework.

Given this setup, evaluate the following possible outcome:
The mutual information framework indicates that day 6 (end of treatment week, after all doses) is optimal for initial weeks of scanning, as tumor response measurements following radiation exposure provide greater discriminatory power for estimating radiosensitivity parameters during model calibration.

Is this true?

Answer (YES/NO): NO